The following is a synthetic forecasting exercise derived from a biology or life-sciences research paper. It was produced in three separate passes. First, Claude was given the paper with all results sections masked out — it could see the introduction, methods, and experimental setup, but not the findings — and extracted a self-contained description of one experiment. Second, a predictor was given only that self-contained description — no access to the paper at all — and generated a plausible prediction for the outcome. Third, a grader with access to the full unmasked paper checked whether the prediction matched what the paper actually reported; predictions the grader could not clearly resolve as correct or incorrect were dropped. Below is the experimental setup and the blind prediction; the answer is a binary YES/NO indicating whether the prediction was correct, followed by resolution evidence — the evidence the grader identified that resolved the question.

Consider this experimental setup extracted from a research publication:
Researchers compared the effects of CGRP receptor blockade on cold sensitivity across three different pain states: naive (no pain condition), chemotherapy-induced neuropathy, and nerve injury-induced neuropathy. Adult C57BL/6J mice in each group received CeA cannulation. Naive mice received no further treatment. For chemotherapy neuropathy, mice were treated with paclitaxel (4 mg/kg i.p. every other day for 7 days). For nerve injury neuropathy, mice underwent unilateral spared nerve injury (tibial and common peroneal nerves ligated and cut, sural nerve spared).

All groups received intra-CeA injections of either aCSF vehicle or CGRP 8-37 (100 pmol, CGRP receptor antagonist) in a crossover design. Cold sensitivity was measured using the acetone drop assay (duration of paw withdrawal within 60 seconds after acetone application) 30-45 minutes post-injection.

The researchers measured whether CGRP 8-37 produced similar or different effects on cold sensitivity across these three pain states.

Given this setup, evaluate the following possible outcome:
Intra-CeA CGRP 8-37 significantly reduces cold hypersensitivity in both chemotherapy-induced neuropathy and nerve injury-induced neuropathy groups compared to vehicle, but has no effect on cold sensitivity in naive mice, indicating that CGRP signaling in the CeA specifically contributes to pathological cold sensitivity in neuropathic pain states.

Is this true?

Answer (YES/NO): NO